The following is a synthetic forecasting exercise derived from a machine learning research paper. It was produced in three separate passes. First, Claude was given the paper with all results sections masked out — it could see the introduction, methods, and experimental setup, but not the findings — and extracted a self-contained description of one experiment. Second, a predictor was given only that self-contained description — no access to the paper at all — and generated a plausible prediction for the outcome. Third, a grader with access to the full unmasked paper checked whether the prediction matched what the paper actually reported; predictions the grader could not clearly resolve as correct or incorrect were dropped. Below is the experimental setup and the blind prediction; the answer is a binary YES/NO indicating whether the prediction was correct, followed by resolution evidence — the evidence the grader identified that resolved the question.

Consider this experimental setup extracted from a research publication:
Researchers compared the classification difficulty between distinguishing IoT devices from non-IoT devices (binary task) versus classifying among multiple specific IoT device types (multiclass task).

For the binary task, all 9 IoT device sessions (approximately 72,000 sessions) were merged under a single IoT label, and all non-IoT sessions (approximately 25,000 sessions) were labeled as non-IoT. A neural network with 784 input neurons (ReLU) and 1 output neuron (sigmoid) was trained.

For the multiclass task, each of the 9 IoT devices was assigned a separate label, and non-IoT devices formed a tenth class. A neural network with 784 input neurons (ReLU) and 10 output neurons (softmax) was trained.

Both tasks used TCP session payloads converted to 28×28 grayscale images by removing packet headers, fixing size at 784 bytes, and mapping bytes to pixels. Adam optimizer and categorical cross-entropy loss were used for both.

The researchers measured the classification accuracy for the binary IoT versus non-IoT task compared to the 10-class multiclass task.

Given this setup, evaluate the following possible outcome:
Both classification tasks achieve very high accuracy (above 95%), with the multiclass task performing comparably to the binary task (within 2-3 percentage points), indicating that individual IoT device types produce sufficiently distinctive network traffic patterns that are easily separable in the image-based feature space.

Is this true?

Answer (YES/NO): YES